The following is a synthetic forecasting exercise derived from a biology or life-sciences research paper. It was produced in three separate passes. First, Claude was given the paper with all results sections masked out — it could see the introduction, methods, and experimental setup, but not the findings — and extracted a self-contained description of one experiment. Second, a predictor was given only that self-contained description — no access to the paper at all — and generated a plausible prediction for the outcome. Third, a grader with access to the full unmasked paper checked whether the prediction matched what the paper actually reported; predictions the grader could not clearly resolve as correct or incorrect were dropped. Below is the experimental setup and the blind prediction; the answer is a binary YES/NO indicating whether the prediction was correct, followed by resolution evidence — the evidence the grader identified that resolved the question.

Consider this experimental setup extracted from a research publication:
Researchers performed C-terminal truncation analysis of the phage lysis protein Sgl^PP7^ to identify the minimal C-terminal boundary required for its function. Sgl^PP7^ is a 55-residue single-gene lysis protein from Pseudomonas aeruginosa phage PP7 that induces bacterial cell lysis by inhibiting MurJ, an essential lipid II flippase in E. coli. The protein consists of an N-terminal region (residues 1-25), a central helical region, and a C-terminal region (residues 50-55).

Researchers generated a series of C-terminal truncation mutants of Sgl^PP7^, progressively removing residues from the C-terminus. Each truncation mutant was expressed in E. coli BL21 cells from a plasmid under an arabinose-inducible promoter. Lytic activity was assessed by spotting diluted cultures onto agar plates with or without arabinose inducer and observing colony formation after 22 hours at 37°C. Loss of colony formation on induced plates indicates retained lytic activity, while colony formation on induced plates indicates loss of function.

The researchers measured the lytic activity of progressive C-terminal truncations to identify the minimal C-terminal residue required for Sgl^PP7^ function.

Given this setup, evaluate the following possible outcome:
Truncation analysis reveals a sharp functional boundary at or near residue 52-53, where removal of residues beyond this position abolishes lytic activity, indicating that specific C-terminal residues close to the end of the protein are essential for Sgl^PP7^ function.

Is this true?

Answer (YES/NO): YES